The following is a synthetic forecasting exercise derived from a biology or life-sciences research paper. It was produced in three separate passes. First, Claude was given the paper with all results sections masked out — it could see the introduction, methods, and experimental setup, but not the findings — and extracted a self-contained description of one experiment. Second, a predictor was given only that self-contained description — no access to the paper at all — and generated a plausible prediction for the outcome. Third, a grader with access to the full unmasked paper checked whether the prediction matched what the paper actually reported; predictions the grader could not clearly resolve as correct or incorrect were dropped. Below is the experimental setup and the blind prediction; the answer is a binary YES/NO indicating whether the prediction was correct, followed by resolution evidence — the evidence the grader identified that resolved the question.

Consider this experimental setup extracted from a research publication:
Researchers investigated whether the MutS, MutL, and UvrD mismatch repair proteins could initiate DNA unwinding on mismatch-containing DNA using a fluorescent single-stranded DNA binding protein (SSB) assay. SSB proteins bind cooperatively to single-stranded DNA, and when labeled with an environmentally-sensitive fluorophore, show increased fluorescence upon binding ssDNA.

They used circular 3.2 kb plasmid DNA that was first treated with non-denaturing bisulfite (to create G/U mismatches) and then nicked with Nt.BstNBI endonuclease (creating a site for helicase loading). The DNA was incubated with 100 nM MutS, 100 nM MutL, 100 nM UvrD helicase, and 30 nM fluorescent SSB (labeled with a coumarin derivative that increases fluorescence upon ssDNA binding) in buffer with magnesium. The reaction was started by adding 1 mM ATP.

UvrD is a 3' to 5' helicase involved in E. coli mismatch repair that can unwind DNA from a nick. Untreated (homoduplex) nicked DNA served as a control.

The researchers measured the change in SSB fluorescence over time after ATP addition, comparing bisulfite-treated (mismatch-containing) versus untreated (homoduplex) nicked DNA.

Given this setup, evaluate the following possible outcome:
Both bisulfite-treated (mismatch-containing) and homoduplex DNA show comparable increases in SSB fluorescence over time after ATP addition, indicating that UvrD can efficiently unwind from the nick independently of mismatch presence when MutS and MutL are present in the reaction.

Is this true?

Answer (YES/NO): NO